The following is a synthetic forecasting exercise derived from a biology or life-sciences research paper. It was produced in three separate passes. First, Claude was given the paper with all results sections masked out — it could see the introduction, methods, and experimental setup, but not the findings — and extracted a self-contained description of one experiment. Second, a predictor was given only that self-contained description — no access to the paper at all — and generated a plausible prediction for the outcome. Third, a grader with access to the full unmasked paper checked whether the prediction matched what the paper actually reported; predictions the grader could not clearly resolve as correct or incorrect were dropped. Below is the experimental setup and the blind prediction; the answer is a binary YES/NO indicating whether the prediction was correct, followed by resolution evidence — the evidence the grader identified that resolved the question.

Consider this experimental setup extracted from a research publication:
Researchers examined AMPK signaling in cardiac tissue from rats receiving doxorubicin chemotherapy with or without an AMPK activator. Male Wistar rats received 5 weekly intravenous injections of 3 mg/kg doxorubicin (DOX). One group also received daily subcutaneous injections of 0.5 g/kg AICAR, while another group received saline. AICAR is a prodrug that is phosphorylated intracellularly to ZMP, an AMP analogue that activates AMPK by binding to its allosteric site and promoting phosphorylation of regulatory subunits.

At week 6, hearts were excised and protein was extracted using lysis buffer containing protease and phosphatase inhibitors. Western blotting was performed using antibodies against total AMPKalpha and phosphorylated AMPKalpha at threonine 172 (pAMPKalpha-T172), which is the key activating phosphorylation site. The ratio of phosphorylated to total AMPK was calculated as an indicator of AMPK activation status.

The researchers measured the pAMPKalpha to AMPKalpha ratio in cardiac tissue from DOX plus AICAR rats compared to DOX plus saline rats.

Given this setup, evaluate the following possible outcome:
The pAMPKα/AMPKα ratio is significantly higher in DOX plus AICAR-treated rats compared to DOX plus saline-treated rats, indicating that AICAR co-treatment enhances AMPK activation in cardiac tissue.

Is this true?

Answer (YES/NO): NO